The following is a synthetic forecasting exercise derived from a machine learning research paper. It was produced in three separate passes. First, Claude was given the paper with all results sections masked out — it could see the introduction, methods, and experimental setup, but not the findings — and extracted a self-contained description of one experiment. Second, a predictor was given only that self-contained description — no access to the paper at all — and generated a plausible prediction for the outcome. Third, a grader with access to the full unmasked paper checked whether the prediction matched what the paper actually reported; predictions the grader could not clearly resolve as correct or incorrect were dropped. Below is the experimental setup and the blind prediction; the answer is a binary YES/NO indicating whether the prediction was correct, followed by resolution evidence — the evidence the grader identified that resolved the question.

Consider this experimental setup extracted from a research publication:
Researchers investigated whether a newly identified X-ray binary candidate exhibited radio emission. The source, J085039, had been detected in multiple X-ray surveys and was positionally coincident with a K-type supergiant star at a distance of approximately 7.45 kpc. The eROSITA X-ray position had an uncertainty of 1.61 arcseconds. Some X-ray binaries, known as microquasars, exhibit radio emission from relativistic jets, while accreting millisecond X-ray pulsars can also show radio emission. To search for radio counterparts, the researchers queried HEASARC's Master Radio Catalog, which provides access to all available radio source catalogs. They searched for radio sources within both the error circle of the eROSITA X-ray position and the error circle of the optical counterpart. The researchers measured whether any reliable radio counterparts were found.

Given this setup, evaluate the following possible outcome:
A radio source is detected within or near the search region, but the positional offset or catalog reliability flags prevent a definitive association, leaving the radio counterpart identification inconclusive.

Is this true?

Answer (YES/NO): NO